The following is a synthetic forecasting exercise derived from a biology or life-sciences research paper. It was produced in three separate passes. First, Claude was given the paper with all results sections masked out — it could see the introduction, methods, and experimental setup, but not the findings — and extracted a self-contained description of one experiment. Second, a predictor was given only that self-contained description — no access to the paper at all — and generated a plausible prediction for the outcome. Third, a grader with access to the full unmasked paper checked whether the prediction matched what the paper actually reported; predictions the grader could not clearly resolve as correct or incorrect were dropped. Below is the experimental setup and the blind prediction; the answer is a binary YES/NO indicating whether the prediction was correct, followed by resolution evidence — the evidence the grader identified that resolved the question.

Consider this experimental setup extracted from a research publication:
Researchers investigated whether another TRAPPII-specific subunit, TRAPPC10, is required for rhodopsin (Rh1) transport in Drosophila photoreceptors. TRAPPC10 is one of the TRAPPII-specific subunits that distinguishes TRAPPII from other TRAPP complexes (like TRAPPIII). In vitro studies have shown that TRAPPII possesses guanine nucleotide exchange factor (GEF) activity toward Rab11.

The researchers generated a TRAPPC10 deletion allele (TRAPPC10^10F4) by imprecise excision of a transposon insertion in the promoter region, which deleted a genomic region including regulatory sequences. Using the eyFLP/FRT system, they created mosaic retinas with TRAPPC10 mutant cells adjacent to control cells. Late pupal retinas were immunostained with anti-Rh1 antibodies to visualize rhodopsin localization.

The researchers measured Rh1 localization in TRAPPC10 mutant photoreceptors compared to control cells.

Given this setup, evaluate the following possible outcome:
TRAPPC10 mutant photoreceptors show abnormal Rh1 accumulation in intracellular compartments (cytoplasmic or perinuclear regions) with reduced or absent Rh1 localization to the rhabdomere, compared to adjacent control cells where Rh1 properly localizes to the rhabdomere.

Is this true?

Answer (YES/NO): NO